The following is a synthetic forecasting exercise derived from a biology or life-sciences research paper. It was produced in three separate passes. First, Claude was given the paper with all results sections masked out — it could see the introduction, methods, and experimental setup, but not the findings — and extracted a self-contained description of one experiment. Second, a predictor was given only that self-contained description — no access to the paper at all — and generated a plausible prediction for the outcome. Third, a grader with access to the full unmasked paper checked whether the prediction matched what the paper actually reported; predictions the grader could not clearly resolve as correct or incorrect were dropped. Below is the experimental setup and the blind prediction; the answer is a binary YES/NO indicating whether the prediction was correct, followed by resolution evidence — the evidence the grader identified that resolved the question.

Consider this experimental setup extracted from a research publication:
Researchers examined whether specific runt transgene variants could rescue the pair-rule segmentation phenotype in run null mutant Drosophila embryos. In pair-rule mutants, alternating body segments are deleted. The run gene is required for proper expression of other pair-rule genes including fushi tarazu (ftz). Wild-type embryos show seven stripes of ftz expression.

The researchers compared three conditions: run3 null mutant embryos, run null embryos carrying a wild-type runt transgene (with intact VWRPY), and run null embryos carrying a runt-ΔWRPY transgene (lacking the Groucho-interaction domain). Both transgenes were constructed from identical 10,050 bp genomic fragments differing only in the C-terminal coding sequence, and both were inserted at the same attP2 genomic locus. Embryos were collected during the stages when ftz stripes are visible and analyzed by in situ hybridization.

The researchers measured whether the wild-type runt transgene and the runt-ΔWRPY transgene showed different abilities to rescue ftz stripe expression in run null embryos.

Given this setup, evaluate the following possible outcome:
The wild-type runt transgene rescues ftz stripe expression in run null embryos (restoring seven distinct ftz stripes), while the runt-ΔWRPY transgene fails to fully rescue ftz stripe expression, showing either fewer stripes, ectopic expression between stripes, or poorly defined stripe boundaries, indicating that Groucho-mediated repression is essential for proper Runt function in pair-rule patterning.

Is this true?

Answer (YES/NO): NO